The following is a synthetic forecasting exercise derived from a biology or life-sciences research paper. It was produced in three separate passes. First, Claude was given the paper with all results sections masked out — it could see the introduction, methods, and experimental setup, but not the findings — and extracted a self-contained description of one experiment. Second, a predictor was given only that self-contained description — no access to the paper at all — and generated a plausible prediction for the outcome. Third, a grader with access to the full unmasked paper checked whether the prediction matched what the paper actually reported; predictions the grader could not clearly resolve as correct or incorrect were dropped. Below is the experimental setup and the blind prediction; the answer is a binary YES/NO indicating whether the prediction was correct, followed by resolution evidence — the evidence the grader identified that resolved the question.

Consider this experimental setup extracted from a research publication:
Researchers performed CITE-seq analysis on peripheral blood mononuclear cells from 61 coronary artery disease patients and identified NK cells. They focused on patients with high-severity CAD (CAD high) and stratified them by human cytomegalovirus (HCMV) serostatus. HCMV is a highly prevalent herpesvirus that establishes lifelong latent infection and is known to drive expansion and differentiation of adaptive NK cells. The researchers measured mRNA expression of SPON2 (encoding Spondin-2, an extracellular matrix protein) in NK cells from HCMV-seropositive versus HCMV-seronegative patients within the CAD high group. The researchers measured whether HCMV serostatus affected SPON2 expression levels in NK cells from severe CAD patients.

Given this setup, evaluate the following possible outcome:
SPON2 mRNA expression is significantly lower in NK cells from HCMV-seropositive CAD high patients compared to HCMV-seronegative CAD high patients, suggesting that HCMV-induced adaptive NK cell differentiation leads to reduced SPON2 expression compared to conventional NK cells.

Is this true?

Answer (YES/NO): YES